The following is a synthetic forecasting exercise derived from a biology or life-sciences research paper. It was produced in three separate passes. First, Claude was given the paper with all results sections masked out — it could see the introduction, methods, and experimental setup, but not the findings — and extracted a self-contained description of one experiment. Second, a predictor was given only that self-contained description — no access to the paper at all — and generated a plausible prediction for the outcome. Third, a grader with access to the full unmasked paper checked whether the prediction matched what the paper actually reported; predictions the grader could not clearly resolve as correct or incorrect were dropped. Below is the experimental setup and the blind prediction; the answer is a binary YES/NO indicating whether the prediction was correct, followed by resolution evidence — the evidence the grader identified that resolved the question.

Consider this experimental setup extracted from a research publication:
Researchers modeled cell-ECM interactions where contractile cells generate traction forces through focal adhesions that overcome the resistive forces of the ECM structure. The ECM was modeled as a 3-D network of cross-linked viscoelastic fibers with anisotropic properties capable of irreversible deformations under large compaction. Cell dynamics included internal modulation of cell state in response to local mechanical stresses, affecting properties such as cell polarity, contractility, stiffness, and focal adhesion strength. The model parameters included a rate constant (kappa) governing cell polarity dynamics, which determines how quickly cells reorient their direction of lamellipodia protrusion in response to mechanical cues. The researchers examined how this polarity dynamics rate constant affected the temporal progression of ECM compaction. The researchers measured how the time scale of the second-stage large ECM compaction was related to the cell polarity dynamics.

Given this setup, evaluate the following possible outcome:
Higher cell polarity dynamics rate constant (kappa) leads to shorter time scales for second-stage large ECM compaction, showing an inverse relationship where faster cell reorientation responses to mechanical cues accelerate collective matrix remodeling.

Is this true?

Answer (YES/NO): YES